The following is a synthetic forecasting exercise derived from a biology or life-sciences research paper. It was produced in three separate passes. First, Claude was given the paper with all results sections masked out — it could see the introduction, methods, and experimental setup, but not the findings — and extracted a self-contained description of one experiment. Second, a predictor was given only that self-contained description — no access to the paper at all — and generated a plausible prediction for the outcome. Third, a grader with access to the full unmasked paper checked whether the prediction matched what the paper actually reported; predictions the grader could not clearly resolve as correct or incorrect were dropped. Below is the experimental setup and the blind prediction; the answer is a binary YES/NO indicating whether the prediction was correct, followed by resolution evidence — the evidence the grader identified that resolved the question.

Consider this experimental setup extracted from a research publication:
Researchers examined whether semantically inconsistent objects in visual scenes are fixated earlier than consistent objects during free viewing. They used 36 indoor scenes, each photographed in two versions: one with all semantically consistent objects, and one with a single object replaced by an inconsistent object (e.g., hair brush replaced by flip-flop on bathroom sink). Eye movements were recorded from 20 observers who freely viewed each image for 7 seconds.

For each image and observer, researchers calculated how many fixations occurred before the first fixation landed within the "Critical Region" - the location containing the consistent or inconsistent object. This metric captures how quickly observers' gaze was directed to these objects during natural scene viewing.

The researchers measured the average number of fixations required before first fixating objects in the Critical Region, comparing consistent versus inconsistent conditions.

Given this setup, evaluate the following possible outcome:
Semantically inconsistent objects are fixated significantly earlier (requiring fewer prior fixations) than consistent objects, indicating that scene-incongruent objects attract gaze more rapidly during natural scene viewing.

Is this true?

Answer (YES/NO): YES